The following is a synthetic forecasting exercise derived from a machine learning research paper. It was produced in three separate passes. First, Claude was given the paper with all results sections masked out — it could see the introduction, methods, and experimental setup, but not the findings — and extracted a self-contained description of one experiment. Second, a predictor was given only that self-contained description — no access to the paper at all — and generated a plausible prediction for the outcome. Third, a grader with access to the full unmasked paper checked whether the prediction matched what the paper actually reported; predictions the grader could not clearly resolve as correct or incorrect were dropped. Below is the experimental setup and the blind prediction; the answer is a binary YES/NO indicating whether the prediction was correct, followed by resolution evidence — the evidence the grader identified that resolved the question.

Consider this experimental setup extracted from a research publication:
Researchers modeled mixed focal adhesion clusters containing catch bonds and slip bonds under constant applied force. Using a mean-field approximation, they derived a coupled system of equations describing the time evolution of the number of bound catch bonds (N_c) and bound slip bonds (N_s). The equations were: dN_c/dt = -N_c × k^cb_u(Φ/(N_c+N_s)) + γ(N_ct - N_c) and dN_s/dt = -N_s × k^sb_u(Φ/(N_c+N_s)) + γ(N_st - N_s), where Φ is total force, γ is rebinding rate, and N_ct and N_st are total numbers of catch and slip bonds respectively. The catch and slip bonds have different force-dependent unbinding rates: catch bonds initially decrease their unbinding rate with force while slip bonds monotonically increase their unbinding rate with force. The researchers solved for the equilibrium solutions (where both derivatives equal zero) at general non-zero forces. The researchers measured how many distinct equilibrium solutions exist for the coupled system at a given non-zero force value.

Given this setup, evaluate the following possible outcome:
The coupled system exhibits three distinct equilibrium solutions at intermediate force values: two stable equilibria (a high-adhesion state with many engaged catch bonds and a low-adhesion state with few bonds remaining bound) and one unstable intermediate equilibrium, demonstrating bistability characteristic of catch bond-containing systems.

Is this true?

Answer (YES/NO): NO